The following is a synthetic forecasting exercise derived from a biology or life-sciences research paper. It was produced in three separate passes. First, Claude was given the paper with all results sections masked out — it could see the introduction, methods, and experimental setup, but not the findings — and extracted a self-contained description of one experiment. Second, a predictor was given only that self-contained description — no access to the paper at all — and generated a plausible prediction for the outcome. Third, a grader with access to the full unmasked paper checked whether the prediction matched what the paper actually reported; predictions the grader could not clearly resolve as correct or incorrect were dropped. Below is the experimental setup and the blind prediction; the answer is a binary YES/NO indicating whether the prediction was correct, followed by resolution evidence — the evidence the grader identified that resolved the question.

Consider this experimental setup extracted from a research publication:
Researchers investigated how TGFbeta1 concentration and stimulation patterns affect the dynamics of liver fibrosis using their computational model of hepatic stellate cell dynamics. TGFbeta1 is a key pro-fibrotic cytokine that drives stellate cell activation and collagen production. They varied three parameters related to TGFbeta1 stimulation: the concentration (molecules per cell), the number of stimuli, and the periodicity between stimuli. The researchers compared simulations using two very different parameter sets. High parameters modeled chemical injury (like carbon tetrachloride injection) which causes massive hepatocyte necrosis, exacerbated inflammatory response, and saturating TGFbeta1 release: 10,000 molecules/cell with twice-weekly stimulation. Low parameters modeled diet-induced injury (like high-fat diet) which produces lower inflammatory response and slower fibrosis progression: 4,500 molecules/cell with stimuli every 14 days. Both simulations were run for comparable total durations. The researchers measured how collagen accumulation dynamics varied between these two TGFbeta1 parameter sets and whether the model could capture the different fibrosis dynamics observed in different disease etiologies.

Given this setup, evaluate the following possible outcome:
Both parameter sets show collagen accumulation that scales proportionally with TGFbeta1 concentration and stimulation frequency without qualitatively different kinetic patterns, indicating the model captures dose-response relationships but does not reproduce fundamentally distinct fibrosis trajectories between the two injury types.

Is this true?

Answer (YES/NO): NO